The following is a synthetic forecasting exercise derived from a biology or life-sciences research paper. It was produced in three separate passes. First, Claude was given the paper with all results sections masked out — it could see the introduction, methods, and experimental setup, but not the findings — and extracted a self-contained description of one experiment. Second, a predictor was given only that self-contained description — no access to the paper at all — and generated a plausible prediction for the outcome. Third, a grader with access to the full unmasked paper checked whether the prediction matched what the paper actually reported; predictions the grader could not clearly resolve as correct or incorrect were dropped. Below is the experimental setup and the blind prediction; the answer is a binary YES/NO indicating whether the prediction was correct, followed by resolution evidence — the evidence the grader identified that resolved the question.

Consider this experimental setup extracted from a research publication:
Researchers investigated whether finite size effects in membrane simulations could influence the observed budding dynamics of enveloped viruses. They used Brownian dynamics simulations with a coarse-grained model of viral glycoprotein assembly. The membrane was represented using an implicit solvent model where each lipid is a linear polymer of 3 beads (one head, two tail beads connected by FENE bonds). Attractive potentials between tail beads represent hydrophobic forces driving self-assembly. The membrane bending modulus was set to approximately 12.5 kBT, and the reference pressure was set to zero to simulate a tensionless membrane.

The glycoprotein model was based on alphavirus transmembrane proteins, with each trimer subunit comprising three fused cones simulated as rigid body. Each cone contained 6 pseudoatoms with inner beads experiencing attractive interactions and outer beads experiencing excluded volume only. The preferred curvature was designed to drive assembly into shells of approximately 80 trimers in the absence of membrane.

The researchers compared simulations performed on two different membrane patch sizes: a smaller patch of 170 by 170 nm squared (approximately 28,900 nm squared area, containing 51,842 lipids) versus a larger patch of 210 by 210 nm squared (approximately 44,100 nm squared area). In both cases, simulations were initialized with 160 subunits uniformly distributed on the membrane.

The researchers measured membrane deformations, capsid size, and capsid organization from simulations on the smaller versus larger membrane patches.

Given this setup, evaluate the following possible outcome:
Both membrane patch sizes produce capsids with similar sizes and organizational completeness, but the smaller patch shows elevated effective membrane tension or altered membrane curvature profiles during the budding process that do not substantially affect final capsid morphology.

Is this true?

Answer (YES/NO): NO